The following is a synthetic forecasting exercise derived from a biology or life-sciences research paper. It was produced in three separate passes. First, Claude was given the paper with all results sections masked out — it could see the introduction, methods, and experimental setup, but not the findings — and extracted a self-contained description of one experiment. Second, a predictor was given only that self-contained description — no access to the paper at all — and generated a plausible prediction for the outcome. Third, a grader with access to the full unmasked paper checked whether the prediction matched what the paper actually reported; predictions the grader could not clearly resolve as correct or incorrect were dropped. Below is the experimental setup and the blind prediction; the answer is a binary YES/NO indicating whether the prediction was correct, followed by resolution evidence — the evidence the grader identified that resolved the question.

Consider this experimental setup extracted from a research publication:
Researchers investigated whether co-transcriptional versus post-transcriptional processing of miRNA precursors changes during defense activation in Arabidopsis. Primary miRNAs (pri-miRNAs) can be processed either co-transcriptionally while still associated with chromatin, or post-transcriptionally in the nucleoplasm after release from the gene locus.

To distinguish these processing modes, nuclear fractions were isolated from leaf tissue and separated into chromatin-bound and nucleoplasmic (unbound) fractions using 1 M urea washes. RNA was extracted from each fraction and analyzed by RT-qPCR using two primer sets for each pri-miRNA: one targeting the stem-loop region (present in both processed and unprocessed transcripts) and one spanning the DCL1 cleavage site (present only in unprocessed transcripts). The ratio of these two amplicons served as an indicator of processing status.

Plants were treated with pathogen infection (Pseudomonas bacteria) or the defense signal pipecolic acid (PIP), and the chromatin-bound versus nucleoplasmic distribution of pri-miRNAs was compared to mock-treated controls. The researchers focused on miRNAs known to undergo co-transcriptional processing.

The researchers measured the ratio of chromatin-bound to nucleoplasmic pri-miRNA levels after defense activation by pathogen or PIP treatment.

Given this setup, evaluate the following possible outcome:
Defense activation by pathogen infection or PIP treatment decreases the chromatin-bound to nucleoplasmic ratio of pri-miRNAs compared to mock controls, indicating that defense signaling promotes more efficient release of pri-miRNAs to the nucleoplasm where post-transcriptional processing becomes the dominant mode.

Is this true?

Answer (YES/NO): NO